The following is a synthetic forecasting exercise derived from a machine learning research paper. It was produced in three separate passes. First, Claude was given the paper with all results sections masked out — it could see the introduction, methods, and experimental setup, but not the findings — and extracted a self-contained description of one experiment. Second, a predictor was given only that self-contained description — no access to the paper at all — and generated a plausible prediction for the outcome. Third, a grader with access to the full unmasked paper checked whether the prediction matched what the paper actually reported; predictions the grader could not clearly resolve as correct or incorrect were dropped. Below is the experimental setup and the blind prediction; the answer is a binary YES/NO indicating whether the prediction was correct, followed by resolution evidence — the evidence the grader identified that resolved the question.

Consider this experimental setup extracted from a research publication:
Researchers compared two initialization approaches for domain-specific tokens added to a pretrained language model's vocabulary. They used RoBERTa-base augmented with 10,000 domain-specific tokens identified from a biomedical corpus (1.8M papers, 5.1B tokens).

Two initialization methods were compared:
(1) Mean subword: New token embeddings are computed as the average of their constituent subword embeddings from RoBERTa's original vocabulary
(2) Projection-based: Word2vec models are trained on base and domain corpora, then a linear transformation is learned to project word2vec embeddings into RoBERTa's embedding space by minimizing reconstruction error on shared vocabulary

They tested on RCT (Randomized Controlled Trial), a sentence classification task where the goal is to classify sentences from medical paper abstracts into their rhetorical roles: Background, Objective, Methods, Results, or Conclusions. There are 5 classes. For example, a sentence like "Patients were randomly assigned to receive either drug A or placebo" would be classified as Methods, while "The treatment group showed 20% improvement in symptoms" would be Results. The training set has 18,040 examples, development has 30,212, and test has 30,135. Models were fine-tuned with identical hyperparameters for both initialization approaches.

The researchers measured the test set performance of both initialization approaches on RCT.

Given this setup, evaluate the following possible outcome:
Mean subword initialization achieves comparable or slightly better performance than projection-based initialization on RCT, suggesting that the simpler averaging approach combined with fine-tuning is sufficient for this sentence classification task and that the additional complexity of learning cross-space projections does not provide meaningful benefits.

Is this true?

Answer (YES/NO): YES